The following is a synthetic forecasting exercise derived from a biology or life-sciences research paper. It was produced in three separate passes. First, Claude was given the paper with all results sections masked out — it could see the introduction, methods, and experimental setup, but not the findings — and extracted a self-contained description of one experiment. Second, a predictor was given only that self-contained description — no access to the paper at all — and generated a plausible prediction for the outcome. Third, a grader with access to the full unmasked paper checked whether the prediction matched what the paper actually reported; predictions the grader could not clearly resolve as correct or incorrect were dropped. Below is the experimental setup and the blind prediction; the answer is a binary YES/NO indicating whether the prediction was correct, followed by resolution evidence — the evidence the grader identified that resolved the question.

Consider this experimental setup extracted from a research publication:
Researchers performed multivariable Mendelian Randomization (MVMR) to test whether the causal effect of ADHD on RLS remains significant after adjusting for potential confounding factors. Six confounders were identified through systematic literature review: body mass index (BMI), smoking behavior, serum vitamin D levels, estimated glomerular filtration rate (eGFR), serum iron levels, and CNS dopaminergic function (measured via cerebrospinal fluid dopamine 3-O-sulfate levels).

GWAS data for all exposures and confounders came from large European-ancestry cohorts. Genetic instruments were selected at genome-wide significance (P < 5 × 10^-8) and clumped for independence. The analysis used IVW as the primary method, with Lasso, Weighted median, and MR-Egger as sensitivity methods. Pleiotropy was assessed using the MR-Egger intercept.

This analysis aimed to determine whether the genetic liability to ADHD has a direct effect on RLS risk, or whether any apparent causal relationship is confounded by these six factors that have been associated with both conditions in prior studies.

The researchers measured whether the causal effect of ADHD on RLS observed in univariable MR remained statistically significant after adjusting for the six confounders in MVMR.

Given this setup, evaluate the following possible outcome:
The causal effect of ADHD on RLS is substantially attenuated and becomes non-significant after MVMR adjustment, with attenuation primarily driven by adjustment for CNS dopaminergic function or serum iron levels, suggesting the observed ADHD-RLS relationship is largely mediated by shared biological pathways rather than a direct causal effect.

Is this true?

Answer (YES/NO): NO